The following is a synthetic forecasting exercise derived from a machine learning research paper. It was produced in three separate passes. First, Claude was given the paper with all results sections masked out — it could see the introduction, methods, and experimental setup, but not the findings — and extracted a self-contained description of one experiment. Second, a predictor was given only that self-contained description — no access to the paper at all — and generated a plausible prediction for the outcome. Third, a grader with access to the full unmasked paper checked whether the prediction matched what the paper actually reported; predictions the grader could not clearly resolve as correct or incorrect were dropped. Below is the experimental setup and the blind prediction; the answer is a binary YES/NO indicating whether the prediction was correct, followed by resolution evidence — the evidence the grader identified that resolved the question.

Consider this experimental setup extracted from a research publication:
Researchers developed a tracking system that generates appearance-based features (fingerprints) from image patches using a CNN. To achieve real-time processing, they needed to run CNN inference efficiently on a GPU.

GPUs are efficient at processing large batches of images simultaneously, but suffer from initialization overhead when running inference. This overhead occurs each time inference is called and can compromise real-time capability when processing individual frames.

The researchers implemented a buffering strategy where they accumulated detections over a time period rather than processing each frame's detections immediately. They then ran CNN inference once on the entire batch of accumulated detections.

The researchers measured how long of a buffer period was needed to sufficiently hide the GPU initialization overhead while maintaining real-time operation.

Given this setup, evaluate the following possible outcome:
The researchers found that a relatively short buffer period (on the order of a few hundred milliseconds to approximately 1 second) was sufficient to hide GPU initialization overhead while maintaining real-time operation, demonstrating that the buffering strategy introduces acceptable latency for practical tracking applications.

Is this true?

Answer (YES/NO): NO